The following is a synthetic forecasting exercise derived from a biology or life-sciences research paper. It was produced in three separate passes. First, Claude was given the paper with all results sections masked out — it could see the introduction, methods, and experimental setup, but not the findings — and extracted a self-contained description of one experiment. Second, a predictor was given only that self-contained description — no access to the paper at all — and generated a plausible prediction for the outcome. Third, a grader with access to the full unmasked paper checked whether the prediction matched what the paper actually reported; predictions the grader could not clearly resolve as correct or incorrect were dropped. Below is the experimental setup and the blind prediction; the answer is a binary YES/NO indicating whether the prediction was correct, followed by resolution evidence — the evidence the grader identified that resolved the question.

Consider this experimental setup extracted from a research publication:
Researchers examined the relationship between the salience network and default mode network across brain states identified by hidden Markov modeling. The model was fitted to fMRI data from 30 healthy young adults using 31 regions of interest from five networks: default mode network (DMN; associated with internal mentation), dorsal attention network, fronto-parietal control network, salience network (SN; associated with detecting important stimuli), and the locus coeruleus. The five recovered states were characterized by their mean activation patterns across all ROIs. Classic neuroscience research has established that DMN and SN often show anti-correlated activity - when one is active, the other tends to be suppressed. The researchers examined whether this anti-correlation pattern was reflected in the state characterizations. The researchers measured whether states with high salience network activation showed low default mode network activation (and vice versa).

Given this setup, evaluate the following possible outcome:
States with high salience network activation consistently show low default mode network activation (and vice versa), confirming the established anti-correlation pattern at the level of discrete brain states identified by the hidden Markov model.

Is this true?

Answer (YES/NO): NO